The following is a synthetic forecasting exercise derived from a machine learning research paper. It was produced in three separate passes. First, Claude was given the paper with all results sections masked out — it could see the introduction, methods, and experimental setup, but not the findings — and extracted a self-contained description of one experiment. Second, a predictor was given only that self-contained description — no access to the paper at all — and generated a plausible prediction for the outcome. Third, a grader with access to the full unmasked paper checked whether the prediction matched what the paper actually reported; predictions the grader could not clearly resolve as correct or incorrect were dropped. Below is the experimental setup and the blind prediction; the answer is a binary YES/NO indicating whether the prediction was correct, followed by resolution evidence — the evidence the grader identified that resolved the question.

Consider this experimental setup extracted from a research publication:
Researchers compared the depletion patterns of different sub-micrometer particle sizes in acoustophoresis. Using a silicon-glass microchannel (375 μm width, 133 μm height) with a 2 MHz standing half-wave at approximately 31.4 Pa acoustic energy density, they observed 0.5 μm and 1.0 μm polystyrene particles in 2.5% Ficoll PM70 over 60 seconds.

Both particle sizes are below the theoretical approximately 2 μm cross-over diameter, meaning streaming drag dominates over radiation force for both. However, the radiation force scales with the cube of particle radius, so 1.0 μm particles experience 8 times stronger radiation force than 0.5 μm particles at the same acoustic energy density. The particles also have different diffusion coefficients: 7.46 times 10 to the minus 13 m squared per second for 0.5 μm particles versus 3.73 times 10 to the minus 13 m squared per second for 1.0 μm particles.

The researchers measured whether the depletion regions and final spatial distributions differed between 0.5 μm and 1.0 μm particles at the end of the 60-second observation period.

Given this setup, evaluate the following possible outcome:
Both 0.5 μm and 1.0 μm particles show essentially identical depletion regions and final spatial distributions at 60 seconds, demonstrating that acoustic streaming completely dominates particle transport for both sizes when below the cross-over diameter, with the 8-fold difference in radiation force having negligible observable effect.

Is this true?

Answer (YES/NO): NO